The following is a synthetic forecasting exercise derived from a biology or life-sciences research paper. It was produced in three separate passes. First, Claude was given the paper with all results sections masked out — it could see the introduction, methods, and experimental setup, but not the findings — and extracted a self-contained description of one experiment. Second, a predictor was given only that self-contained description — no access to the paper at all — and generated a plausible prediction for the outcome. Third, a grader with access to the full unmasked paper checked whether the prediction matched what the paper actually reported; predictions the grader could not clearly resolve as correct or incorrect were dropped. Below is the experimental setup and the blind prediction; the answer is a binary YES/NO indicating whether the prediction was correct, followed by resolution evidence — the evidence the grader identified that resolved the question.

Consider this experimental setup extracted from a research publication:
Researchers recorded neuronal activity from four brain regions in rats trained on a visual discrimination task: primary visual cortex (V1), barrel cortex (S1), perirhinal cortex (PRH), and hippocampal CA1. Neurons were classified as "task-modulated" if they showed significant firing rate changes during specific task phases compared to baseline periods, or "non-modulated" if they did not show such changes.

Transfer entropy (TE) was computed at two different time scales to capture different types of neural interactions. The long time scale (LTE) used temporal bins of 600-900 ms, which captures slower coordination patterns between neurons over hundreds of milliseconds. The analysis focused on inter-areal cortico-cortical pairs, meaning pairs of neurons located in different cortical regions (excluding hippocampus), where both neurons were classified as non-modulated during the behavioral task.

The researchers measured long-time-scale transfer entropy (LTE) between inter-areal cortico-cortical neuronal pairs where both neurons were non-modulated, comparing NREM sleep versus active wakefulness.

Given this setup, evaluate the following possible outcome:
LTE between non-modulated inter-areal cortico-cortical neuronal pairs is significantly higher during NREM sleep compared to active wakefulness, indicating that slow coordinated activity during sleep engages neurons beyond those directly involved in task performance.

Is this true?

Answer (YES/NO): YES